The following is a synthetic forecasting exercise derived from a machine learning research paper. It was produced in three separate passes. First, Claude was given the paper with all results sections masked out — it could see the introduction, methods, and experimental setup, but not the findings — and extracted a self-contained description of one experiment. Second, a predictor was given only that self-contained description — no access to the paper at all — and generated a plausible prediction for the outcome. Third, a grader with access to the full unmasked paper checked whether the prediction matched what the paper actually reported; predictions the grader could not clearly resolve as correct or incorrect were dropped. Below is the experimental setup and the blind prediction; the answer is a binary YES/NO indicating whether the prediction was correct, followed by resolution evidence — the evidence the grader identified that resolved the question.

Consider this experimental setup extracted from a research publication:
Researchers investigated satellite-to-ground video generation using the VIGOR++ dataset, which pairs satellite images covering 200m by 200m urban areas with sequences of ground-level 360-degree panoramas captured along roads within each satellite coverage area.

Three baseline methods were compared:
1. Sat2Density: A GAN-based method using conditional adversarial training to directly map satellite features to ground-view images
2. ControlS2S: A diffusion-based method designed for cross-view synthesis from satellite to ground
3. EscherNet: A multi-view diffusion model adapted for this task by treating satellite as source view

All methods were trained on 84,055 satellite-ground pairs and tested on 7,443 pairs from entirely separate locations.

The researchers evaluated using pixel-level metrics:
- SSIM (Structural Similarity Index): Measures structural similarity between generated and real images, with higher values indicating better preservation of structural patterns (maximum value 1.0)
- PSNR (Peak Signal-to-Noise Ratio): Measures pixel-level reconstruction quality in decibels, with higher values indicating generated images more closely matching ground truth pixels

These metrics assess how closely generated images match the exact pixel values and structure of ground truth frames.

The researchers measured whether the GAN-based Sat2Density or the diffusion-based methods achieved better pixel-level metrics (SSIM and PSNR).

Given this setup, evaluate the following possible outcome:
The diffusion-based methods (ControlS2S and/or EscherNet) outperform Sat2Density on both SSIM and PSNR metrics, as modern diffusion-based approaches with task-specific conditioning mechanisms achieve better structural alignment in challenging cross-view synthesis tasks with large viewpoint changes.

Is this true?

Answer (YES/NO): NO